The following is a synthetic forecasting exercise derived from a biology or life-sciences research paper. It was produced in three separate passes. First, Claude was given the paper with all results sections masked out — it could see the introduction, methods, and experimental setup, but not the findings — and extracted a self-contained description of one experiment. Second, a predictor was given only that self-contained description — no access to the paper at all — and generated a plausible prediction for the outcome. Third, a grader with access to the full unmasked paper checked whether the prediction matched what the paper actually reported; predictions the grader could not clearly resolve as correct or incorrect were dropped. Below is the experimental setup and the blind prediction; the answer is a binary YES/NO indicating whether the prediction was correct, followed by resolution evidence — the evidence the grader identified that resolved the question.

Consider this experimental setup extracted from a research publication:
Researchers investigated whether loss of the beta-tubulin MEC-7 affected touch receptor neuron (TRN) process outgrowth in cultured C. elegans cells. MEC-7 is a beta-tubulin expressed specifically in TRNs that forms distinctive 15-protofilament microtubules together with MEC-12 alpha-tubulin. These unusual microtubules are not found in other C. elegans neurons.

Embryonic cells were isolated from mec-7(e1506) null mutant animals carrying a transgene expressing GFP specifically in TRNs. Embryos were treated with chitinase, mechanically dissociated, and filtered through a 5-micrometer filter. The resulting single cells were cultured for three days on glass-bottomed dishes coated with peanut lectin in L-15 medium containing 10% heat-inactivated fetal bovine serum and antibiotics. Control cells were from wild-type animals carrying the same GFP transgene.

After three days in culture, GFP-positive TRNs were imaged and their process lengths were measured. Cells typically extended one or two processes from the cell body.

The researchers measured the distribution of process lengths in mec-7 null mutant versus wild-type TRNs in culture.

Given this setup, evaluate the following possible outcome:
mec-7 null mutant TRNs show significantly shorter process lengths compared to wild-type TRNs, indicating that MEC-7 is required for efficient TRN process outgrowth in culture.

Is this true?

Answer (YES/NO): YES